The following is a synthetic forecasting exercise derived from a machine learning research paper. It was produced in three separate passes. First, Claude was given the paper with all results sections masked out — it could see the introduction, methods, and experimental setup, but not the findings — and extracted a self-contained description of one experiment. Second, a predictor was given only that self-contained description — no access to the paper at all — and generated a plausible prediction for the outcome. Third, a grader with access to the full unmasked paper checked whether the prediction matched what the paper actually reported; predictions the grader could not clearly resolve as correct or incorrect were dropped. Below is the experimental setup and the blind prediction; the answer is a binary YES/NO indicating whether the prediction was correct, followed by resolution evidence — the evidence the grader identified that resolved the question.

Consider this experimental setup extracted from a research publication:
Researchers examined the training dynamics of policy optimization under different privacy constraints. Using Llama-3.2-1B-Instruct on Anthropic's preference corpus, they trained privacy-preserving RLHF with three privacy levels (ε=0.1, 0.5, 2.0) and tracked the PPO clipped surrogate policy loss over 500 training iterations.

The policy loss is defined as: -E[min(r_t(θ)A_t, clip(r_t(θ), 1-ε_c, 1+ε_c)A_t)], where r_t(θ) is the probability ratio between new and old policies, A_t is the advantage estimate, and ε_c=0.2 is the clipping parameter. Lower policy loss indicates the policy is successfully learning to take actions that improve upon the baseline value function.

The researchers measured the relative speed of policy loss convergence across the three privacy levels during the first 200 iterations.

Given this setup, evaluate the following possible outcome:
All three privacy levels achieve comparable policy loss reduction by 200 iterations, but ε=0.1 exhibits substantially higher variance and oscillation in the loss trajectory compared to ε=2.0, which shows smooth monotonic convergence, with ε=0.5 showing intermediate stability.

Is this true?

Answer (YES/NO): NO